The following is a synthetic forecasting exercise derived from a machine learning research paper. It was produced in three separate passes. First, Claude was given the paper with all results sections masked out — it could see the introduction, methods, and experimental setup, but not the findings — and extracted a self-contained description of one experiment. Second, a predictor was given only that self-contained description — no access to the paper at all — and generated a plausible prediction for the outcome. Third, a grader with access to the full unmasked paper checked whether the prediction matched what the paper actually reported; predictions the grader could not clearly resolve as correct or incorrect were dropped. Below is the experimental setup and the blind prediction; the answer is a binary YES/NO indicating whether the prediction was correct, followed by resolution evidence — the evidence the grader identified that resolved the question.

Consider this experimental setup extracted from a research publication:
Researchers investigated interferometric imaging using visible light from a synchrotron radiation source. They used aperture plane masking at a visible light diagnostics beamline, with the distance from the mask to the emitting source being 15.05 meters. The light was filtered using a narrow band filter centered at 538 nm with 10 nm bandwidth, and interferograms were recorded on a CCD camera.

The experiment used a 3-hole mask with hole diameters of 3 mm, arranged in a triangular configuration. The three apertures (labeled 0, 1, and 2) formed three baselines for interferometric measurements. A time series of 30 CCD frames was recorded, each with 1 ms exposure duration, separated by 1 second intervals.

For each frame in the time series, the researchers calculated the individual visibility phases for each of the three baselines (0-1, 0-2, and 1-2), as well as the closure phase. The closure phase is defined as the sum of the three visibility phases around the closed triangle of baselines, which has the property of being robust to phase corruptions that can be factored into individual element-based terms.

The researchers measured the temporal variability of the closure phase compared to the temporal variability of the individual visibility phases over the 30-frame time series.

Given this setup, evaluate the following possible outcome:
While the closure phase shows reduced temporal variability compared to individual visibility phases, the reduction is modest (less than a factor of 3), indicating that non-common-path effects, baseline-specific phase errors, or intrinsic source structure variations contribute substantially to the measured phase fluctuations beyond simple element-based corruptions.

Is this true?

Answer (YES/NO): NO